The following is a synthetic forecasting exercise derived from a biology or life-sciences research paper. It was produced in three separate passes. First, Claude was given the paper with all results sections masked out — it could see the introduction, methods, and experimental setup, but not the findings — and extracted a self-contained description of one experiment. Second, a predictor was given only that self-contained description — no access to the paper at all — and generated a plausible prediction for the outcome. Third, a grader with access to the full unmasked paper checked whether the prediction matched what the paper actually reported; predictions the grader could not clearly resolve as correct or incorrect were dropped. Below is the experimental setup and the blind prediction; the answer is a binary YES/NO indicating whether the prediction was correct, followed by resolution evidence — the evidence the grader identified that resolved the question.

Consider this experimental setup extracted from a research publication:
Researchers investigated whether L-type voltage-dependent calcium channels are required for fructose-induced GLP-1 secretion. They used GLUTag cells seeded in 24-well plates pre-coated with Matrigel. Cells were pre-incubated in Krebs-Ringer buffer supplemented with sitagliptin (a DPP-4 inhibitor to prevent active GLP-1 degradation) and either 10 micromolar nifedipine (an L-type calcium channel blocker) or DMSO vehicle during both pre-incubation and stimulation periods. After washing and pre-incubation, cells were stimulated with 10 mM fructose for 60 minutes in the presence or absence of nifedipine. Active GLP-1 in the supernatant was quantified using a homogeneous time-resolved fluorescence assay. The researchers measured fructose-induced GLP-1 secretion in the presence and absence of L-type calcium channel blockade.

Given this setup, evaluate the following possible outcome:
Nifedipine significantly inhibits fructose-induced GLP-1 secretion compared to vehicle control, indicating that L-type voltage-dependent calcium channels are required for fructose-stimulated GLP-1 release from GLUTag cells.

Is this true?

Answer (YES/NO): YES